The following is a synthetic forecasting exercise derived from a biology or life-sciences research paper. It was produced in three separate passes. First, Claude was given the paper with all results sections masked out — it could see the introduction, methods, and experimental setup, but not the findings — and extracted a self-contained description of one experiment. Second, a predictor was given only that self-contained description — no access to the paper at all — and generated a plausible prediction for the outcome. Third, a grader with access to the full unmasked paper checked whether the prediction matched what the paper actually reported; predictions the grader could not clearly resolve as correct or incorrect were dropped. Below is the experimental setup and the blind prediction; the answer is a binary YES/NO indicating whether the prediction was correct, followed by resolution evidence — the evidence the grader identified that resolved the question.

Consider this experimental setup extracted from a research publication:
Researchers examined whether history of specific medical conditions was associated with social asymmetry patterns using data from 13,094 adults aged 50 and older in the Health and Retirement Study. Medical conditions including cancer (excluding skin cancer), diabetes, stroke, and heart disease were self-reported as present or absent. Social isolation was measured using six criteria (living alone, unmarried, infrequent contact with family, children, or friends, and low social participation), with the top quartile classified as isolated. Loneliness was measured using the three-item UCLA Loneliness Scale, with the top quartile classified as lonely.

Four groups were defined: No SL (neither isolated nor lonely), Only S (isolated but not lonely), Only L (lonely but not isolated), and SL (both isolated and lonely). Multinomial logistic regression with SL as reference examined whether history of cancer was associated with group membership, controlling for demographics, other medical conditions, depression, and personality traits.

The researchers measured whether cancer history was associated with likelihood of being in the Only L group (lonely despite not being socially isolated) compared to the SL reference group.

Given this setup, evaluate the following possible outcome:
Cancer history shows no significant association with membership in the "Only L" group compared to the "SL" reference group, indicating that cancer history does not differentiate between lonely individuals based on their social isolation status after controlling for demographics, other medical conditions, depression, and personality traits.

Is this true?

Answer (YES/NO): NO